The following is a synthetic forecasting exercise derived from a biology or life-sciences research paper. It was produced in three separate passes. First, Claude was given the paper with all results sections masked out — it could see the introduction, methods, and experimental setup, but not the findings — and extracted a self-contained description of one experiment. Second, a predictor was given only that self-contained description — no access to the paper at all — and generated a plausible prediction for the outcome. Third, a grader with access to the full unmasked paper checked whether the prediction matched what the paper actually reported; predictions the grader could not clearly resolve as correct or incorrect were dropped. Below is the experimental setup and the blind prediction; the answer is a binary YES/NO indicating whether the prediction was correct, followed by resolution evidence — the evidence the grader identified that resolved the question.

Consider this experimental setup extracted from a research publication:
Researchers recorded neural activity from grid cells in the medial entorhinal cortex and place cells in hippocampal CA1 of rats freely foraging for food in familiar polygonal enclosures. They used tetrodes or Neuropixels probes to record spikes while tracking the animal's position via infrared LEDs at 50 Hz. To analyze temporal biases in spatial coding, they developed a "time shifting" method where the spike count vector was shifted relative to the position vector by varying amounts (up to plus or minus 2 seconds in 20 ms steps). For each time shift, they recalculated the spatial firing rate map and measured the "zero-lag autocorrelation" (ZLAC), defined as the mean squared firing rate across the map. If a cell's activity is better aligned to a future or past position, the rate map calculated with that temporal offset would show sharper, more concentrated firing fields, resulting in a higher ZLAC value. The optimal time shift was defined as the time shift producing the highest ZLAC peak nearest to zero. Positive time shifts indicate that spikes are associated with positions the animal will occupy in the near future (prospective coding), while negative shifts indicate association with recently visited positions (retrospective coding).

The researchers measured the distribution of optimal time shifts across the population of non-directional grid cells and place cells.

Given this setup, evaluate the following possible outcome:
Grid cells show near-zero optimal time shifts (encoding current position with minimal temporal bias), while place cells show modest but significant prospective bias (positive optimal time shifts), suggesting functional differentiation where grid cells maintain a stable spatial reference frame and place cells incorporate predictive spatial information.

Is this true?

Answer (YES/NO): NO